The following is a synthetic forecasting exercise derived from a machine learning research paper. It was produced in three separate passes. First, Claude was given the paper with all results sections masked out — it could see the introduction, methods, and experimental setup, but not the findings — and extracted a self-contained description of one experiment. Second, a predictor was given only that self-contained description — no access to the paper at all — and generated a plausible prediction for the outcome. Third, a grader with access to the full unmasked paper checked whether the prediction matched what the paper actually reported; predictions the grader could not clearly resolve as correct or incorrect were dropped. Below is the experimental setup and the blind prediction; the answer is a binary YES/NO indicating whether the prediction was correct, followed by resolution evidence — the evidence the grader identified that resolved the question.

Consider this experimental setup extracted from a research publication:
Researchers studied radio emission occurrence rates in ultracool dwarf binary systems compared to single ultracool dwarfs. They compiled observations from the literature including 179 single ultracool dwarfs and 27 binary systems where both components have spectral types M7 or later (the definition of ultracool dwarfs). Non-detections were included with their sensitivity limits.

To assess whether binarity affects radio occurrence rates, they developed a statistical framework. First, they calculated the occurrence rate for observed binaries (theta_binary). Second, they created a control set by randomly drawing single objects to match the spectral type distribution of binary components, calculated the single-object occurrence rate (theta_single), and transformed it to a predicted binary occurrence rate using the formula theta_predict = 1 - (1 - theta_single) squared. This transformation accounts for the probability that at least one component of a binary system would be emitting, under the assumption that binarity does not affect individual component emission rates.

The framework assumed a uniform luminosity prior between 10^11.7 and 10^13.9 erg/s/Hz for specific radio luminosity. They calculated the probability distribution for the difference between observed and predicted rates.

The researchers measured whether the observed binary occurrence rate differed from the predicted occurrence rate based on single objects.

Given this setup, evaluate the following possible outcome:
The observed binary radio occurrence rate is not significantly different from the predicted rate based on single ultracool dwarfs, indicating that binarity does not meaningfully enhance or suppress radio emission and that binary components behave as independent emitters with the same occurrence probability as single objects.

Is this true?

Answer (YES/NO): NO